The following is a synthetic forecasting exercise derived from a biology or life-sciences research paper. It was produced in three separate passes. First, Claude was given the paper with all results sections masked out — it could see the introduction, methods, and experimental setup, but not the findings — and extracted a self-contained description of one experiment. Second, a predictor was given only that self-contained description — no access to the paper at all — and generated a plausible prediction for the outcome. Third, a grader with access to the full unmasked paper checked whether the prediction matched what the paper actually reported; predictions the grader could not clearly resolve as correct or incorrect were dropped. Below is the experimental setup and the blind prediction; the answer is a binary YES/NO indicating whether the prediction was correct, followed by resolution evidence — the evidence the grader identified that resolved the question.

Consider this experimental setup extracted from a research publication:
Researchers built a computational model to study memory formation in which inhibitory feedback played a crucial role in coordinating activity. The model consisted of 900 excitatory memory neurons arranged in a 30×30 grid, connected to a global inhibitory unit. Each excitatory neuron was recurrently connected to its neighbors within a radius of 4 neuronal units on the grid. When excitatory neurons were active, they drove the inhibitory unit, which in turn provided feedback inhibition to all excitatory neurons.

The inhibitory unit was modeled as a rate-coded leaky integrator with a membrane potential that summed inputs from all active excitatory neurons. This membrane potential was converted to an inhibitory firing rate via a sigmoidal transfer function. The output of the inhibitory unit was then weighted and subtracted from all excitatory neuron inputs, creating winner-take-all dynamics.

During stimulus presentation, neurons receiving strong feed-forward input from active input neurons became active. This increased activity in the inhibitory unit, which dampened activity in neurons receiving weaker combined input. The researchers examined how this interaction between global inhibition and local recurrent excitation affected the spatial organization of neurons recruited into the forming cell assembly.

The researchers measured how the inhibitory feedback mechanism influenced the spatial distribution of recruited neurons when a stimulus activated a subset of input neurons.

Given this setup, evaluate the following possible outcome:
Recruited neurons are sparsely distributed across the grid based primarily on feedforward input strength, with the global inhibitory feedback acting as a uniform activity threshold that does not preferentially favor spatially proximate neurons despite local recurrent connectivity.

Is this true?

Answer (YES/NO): NO